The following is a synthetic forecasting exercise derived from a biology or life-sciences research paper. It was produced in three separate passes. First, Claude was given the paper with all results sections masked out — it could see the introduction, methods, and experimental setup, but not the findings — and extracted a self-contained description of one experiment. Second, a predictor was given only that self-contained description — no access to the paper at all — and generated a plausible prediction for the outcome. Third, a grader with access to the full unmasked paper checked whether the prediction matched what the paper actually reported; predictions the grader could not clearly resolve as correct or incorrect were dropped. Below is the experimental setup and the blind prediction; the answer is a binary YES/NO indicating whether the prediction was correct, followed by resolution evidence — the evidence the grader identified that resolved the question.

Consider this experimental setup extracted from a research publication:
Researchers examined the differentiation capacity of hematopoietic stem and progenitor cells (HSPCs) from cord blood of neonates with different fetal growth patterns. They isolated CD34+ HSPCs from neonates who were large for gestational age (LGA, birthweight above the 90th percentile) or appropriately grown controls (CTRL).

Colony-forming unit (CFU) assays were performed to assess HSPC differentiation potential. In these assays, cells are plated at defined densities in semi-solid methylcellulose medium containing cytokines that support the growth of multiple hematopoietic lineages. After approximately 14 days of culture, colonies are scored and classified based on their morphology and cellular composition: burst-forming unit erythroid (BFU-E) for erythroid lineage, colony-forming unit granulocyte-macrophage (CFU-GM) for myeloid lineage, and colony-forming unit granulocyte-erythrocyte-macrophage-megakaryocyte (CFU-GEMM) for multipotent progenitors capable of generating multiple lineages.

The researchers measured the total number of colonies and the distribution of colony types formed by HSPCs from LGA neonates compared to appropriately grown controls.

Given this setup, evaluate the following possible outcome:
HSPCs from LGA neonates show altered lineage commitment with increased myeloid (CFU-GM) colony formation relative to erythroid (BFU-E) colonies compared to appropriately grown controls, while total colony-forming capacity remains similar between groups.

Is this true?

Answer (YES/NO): NO